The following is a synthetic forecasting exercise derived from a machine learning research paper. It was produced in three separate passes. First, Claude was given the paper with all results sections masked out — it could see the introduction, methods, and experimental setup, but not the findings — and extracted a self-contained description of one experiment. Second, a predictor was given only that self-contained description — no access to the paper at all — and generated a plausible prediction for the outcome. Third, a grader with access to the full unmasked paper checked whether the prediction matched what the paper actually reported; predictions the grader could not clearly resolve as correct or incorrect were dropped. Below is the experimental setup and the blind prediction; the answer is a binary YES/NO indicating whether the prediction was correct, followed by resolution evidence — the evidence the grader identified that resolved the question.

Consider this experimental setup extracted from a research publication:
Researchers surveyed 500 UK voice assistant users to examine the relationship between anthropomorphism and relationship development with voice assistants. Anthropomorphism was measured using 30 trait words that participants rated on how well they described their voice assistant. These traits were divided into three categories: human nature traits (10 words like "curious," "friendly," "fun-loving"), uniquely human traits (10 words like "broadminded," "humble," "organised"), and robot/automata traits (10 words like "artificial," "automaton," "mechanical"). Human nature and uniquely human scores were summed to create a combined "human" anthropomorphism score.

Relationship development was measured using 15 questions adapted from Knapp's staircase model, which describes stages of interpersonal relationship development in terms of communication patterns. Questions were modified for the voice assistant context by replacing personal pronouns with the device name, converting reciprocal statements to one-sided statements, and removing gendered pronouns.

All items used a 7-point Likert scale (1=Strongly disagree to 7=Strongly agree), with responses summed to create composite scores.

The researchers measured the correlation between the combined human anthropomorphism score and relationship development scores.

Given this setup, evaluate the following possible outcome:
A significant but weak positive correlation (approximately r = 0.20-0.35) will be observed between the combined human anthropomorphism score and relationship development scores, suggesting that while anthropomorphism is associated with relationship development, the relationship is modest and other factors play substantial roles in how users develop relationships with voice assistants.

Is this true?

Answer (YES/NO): NO